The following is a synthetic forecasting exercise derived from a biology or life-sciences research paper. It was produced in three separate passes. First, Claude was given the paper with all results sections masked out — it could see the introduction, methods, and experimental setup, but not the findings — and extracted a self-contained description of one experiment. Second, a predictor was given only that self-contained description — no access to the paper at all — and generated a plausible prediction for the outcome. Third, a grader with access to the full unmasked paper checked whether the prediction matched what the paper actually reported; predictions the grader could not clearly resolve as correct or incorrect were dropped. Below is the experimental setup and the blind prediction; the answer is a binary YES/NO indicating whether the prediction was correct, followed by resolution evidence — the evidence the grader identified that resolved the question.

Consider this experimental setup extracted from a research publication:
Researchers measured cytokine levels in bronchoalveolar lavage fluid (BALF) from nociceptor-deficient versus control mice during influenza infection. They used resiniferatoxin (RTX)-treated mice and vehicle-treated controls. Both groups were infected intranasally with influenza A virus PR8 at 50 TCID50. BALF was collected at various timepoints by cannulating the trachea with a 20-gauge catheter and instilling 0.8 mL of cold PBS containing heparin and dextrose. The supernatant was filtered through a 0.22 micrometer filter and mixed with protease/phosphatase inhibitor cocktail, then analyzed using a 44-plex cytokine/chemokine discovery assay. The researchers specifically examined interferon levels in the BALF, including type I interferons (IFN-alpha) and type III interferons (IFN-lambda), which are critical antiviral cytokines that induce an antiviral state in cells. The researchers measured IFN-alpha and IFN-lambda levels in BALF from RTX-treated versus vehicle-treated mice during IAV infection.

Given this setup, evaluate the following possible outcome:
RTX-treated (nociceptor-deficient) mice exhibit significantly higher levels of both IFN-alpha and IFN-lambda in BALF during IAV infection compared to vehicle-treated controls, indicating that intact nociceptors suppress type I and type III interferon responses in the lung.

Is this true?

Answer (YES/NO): NO